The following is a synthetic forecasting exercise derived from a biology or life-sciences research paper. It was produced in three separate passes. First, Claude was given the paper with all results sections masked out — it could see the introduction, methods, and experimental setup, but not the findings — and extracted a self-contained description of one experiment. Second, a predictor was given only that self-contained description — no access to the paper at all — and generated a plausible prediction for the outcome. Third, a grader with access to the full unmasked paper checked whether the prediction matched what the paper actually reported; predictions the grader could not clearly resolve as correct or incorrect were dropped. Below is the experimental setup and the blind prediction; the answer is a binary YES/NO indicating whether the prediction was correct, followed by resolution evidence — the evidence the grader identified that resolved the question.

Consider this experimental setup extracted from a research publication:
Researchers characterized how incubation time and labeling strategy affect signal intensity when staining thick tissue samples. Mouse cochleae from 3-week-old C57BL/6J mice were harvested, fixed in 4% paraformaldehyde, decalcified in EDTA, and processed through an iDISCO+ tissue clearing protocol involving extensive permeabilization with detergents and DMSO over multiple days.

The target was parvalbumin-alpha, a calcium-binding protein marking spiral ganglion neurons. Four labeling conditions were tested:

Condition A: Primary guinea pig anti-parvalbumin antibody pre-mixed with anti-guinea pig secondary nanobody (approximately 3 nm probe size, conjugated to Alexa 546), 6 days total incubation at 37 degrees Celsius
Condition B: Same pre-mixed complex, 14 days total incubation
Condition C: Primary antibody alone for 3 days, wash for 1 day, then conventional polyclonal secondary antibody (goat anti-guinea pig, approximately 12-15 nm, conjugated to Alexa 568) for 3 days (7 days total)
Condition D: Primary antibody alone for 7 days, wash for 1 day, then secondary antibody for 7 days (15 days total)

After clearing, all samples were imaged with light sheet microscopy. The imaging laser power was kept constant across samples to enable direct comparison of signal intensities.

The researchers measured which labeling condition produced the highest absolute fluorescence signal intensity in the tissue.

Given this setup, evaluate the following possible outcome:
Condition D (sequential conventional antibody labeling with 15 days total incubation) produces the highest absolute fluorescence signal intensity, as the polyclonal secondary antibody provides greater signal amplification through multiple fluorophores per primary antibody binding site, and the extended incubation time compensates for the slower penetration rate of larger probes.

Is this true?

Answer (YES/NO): YES